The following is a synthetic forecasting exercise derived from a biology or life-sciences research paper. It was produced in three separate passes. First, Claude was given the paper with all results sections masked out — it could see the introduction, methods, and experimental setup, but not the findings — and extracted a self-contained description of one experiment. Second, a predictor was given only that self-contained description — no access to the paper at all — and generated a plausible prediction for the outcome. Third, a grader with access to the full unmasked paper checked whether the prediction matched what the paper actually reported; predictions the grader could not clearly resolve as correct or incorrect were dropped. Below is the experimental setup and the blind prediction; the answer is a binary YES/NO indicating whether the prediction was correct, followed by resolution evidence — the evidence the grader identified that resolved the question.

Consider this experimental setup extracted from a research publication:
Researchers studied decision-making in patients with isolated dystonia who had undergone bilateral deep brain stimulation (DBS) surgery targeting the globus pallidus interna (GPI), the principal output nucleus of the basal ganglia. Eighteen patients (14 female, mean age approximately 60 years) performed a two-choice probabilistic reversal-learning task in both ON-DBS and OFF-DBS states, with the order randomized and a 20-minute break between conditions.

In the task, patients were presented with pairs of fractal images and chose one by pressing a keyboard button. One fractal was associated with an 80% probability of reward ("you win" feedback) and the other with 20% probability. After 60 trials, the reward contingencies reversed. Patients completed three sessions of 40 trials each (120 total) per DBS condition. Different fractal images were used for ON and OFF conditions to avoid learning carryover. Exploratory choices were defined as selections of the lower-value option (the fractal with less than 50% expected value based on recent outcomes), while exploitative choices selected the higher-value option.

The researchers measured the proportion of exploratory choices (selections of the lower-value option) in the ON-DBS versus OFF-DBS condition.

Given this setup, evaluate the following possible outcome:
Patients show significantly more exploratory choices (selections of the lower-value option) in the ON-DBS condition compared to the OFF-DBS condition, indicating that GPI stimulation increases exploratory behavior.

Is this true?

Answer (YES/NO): YES